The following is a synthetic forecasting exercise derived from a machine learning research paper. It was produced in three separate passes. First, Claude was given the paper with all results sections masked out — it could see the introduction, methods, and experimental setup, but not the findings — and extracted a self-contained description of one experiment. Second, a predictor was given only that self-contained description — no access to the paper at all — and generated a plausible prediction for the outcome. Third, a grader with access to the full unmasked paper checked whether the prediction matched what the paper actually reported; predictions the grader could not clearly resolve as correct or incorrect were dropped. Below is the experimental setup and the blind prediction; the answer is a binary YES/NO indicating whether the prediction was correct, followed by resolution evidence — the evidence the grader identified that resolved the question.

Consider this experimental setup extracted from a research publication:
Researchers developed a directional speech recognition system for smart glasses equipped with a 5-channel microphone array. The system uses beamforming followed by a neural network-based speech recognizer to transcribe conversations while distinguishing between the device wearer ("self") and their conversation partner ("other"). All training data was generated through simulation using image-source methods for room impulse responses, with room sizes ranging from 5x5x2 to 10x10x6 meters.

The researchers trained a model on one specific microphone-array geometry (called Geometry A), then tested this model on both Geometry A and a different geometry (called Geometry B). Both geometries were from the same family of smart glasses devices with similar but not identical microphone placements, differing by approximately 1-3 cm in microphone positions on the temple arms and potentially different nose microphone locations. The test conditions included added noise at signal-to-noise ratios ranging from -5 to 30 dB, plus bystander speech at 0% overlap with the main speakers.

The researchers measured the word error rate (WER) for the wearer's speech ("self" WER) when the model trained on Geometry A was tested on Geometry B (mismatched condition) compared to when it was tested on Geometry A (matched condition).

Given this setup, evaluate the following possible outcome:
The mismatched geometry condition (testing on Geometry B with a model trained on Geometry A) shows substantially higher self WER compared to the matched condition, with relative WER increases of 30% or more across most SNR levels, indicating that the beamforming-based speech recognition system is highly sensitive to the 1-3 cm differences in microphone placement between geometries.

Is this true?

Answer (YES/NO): YES